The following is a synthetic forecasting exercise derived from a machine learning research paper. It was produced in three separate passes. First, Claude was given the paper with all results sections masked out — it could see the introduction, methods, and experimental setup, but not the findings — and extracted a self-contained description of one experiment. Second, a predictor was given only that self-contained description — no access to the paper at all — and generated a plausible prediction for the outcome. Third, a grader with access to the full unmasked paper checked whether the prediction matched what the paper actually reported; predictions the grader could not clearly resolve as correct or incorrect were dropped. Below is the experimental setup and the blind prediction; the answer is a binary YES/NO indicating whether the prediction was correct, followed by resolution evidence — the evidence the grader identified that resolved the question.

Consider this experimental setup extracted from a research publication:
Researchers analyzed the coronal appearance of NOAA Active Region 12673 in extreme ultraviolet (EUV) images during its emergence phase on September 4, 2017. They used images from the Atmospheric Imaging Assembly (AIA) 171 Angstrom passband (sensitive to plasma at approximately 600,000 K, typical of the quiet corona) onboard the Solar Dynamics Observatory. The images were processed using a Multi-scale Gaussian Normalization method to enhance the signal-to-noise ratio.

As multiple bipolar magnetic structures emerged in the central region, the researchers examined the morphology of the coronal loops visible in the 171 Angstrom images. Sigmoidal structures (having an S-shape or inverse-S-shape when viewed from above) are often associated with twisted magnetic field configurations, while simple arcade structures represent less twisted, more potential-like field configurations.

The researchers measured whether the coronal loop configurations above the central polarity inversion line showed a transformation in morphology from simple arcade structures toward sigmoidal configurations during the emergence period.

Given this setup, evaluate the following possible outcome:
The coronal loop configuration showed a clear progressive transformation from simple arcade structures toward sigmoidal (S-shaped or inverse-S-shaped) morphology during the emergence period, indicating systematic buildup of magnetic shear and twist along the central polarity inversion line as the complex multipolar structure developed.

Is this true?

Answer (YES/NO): YES